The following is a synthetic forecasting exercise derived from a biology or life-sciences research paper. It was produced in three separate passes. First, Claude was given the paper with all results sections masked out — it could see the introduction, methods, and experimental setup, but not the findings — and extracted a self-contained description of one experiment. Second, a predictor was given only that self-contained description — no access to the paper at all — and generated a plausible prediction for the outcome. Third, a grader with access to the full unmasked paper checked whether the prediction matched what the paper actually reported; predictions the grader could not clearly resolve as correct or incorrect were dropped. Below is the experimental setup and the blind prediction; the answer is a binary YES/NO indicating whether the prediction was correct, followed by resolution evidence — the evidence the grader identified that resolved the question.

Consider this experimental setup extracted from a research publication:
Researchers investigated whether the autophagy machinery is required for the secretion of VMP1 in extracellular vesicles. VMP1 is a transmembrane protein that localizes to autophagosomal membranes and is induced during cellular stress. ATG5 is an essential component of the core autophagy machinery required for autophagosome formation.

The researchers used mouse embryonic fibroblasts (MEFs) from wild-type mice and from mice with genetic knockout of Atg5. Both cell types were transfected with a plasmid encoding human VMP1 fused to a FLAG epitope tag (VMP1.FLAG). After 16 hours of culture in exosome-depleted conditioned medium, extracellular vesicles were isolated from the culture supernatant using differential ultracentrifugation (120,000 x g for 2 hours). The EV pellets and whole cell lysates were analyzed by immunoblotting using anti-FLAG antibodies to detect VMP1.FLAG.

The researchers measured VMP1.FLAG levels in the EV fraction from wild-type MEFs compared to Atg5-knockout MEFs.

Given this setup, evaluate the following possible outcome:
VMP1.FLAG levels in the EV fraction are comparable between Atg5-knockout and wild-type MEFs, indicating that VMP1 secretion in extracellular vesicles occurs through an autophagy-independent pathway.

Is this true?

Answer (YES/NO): NO